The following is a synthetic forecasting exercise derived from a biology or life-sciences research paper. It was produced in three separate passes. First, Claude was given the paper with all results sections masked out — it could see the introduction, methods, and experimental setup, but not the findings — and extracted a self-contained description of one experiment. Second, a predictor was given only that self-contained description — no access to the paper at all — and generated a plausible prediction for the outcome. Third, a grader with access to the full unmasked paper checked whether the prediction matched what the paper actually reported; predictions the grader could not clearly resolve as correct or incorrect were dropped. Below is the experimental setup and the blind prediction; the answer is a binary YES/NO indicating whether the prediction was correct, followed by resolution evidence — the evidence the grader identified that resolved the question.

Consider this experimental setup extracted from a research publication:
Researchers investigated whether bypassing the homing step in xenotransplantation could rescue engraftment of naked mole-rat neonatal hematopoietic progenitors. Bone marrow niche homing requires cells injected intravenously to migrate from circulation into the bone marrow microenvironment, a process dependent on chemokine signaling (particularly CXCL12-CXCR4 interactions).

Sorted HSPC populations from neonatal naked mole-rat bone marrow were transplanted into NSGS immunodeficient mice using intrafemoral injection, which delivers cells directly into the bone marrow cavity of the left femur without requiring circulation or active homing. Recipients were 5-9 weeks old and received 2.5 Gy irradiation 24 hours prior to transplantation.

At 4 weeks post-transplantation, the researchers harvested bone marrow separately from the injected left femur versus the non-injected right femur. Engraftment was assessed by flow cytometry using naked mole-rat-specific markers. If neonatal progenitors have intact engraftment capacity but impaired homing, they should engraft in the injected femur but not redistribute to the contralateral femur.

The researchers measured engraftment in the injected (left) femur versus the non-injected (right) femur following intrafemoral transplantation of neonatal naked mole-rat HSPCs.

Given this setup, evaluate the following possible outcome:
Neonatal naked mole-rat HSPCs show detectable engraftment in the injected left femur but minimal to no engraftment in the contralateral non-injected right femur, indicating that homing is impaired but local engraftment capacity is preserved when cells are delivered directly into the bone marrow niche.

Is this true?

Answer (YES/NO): YES